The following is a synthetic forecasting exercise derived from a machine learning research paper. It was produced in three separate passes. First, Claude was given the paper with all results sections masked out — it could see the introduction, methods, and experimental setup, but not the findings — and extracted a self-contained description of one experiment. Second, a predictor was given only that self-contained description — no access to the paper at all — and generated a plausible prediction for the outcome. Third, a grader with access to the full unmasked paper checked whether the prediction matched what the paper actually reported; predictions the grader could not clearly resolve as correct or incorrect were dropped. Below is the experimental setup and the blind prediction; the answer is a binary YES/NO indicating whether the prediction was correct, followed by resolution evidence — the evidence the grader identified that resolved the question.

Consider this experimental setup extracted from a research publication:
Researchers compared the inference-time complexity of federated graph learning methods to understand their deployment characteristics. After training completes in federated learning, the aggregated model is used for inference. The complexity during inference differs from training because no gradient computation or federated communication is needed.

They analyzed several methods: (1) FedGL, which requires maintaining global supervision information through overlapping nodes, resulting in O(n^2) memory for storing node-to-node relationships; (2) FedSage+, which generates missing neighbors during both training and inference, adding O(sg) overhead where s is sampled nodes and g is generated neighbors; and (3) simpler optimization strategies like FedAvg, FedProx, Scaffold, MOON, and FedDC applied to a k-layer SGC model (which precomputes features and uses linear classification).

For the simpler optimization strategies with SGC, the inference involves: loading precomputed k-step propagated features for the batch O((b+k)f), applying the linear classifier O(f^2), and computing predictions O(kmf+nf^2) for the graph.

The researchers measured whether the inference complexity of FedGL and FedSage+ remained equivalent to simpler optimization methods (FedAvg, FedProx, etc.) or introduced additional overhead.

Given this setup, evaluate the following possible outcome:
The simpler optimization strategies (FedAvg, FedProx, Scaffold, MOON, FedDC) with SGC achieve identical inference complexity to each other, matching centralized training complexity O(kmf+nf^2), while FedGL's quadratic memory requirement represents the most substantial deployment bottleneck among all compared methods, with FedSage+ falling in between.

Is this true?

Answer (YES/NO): NO